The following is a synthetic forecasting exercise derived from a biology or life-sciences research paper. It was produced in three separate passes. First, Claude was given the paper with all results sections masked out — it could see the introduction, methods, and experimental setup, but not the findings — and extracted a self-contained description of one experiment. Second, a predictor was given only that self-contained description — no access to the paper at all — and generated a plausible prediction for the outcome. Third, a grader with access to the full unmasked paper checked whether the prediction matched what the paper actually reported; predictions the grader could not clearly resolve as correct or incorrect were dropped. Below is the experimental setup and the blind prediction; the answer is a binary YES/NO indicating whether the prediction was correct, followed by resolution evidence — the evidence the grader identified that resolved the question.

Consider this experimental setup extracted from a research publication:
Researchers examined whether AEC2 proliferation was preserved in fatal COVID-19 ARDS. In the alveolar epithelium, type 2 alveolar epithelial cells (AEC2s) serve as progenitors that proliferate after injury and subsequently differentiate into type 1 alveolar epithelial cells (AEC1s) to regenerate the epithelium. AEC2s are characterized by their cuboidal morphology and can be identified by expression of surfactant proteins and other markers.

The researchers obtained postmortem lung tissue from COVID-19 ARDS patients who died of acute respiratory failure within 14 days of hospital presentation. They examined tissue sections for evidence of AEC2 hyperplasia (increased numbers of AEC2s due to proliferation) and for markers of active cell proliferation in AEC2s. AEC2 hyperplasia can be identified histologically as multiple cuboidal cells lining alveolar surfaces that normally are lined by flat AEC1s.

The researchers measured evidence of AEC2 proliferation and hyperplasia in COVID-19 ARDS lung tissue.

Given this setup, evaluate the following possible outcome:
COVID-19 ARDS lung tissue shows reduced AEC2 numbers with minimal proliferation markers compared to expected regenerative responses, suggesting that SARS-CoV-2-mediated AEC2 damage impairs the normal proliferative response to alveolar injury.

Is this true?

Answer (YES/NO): NO